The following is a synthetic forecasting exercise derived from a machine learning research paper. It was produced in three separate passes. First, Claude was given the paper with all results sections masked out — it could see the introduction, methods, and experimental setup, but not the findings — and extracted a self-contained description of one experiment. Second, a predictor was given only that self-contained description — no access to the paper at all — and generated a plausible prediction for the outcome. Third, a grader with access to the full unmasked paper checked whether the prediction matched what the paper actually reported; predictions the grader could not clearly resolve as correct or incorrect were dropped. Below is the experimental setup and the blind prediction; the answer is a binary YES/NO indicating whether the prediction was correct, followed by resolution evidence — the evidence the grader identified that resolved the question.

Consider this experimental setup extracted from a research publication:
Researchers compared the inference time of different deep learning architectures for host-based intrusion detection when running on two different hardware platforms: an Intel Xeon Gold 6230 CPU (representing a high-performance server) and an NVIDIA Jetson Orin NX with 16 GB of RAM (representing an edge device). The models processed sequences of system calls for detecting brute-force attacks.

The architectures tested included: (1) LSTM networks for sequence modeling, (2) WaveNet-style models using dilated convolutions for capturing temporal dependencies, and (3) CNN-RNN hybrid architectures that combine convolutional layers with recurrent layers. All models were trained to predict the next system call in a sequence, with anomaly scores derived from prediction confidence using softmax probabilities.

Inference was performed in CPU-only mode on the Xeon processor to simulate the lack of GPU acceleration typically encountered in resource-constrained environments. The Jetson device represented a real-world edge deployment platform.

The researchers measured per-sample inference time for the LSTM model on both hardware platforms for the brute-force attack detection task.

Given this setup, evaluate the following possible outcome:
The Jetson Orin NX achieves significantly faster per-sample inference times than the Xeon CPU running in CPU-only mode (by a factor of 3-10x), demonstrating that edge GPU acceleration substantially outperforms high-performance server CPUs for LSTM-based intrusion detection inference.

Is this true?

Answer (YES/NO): NO